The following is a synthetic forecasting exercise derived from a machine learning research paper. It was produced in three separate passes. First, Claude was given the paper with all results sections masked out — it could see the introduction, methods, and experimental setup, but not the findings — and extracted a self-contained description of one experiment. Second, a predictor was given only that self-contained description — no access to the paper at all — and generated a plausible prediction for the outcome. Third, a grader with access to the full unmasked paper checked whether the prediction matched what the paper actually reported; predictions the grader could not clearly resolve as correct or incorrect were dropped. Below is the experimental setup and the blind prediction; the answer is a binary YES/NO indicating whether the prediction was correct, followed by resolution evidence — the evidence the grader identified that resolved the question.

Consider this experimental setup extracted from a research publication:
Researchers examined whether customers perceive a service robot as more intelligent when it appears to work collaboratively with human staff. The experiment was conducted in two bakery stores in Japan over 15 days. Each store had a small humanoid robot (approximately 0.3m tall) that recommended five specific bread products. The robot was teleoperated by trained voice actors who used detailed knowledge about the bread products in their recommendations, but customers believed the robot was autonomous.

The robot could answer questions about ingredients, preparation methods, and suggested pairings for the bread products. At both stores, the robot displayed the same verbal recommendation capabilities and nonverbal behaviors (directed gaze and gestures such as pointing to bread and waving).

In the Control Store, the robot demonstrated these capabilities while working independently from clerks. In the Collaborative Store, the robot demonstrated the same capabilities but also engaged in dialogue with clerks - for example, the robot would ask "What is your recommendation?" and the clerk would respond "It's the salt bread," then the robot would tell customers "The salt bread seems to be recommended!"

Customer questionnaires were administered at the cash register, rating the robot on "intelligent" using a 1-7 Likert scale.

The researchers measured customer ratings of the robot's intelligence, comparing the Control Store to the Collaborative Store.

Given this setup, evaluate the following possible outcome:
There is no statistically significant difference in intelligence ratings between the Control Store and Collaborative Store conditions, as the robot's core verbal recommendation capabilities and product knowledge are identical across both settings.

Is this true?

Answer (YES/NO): NO